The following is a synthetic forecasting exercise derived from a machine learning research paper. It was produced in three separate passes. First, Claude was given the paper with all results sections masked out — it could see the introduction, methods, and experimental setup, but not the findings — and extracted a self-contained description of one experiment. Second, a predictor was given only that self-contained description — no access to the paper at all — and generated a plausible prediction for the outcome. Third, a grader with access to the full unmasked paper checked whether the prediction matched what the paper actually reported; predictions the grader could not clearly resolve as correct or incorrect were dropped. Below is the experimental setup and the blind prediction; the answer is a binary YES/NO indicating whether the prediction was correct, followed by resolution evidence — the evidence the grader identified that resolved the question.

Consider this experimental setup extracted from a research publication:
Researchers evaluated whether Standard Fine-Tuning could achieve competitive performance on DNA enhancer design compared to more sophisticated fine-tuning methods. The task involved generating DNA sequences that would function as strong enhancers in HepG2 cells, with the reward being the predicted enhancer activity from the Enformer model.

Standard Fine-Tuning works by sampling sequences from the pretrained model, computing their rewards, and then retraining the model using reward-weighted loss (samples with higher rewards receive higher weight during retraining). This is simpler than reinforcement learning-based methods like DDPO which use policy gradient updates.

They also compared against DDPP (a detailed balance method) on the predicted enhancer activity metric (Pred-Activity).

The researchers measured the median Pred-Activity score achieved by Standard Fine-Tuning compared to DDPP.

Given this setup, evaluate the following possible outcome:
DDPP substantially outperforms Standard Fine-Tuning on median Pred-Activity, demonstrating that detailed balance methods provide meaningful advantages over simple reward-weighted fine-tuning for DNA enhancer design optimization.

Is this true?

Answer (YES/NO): YES